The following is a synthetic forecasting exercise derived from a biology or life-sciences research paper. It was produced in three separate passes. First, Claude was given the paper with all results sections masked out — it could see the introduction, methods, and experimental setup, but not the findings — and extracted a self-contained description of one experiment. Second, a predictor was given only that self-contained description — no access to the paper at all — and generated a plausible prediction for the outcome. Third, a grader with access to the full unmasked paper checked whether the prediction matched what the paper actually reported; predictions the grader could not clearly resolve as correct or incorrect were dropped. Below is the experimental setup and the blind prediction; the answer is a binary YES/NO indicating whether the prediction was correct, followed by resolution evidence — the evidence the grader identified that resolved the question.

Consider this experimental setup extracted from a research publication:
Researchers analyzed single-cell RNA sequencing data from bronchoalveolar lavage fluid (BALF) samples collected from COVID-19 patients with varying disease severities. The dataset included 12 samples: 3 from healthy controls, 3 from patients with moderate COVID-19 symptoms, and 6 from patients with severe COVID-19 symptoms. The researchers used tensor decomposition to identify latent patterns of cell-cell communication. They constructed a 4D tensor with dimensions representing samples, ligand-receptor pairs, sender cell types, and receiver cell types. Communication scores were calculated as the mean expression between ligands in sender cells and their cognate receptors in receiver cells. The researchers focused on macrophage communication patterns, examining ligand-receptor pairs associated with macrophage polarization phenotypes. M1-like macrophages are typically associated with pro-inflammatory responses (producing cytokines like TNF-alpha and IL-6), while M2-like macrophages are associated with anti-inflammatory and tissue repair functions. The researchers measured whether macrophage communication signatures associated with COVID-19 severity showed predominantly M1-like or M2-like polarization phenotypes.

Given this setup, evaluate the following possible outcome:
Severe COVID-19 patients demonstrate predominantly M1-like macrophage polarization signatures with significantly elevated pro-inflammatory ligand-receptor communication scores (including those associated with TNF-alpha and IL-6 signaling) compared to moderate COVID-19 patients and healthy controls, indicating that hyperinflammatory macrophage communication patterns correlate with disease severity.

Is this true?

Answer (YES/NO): NO